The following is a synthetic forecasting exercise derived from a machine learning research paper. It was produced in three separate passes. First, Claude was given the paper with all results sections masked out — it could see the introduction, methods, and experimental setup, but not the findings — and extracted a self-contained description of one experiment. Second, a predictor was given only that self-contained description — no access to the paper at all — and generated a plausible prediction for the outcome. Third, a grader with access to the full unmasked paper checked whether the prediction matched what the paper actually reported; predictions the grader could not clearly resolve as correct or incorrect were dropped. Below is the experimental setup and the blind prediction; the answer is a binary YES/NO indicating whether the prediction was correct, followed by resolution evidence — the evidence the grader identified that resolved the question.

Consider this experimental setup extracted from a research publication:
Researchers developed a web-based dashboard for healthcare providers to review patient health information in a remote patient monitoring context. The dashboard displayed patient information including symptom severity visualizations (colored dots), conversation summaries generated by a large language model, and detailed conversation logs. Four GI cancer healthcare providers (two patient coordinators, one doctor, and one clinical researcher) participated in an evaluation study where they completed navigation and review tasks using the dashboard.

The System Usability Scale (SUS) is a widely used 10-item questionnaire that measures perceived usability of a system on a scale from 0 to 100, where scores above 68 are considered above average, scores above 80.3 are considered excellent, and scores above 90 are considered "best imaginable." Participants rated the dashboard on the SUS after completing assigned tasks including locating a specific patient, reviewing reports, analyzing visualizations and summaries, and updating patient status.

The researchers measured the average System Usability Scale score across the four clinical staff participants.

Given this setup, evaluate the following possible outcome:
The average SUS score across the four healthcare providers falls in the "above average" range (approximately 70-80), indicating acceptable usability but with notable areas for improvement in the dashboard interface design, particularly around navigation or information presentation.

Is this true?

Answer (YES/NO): NO